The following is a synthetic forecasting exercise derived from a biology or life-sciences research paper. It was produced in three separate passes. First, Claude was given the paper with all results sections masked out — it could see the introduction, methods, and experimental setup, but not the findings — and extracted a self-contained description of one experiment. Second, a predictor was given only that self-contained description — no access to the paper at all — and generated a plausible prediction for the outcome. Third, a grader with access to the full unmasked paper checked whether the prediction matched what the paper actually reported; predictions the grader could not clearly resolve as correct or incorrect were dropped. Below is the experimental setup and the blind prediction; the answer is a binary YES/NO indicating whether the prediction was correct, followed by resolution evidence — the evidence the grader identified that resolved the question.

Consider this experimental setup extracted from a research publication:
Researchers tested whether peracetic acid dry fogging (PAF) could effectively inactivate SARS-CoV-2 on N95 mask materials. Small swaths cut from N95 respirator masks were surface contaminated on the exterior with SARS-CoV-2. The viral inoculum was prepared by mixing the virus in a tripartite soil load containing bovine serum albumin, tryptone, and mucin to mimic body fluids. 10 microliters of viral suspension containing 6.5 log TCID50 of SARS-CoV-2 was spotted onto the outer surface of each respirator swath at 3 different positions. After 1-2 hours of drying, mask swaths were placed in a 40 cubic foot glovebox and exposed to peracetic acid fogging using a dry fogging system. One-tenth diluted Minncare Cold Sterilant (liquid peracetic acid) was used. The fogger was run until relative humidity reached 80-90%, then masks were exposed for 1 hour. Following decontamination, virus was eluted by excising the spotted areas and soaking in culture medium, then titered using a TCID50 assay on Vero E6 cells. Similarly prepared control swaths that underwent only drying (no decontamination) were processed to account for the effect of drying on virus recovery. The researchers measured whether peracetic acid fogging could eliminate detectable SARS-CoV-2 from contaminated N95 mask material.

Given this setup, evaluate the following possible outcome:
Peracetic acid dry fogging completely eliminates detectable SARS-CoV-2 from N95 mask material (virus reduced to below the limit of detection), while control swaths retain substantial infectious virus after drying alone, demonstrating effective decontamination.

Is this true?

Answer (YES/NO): YES